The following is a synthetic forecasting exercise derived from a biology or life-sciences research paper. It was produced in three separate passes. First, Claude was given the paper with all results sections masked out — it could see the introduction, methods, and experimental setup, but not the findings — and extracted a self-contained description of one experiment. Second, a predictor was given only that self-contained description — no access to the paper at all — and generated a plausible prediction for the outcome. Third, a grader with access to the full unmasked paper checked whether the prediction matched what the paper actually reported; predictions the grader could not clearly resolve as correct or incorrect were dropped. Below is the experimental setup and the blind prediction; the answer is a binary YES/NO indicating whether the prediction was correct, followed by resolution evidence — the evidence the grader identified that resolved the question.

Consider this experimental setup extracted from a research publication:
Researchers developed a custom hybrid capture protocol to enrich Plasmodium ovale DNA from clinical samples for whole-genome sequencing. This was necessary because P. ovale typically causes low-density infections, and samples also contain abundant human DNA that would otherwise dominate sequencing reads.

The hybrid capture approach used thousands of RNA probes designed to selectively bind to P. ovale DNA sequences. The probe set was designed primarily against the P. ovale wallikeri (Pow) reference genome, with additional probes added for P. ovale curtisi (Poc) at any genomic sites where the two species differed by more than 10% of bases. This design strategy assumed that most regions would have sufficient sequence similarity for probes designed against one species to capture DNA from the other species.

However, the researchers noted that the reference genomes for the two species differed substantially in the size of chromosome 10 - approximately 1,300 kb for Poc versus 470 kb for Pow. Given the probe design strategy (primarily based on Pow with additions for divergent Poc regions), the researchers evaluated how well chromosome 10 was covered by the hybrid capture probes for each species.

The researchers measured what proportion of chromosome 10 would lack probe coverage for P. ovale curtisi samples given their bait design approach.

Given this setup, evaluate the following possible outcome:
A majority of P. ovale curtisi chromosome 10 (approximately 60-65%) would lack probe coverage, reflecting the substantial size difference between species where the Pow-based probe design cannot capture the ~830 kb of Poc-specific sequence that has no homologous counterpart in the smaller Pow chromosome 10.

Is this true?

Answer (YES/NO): YES